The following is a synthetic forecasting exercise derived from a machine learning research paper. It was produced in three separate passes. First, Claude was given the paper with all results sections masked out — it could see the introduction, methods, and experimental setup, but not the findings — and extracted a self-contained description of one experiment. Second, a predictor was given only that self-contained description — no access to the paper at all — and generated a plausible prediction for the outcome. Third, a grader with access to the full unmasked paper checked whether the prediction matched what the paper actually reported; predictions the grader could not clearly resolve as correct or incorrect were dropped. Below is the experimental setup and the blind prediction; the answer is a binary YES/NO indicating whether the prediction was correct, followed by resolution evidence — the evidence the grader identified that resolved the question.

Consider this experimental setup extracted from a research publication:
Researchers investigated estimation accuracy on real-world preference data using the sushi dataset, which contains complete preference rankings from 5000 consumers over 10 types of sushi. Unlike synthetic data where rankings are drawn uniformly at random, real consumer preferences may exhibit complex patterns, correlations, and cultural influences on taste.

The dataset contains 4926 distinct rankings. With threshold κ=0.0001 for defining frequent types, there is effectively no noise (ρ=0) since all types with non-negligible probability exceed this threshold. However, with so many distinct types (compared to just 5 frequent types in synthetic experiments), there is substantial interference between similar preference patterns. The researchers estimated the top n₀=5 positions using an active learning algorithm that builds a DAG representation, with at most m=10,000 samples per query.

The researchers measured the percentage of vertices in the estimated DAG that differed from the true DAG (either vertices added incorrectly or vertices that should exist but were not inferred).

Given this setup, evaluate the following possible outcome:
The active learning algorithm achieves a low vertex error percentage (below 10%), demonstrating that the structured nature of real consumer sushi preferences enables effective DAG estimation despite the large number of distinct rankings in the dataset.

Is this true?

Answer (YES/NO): YES